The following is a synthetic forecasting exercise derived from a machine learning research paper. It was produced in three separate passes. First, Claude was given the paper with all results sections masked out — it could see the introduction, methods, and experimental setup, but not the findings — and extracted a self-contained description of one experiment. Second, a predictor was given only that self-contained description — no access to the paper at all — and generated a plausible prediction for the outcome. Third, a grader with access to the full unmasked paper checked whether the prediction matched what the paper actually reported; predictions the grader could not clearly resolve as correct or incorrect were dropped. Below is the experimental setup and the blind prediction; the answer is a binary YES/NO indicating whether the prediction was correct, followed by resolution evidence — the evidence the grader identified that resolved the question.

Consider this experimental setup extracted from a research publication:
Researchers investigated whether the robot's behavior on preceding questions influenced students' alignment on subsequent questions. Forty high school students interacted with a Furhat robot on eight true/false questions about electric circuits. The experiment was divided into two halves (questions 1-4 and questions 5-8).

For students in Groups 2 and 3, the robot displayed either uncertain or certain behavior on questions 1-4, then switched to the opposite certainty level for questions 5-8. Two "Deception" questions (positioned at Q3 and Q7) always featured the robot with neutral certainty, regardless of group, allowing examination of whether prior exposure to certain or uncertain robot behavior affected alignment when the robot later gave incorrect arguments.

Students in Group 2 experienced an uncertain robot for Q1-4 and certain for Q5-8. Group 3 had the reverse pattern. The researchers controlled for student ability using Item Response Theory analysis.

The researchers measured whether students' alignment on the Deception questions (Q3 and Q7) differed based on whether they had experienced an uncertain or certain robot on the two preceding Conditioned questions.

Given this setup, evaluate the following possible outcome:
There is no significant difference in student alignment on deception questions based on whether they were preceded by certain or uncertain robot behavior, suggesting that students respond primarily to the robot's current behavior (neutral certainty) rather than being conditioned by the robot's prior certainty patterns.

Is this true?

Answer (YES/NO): YES